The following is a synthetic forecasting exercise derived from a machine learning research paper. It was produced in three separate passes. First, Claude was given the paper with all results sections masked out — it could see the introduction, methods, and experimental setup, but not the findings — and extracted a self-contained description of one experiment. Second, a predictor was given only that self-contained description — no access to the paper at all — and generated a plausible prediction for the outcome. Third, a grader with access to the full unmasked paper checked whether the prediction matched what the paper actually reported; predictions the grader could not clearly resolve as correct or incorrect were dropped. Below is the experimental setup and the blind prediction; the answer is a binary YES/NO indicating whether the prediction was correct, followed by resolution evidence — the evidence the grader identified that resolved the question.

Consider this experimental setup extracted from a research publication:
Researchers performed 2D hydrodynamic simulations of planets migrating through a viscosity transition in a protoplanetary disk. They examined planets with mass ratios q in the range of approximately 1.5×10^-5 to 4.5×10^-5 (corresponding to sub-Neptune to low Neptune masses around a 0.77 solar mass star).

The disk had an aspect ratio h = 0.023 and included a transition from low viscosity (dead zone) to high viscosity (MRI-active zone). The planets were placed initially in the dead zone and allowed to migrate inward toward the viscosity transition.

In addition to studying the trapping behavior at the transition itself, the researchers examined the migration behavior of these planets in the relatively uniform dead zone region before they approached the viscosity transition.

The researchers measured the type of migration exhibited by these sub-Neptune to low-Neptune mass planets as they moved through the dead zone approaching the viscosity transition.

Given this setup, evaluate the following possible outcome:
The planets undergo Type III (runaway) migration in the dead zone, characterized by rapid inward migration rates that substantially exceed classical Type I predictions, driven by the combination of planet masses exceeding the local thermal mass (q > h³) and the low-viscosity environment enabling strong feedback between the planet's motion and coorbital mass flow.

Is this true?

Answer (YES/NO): YES